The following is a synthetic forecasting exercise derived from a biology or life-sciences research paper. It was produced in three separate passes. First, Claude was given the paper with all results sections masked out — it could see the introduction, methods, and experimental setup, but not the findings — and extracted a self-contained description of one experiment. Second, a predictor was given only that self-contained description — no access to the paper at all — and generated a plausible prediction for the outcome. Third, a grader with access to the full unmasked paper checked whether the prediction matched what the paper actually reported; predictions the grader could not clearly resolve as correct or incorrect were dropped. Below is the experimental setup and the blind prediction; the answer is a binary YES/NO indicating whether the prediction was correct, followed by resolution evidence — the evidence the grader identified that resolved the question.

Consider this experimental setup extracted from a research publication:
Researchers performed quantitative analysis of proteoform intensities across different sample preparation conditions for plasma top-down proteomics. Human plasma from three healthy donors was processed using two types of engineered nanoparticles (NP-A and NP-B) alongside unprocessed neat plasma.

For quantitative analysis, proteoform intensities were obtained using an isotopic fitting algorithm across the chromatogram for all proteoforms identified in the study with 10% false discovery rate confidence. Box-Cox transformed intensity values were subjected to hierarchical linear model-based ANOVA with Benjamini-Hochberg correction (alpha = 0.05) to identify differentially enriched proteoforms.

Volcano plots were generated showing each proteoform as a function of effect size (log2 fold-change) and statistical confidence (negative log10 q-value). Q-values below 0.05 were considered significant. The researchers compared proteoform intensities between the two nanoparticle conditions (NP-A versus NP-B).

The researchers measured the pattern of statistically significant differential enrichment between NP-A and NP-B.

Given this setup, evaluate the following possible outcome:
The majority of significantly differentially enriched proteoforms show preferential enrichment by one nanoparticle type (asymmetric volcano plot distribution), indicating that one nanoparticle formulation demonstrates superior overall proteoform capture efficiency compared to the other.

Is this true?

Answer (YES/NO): NO